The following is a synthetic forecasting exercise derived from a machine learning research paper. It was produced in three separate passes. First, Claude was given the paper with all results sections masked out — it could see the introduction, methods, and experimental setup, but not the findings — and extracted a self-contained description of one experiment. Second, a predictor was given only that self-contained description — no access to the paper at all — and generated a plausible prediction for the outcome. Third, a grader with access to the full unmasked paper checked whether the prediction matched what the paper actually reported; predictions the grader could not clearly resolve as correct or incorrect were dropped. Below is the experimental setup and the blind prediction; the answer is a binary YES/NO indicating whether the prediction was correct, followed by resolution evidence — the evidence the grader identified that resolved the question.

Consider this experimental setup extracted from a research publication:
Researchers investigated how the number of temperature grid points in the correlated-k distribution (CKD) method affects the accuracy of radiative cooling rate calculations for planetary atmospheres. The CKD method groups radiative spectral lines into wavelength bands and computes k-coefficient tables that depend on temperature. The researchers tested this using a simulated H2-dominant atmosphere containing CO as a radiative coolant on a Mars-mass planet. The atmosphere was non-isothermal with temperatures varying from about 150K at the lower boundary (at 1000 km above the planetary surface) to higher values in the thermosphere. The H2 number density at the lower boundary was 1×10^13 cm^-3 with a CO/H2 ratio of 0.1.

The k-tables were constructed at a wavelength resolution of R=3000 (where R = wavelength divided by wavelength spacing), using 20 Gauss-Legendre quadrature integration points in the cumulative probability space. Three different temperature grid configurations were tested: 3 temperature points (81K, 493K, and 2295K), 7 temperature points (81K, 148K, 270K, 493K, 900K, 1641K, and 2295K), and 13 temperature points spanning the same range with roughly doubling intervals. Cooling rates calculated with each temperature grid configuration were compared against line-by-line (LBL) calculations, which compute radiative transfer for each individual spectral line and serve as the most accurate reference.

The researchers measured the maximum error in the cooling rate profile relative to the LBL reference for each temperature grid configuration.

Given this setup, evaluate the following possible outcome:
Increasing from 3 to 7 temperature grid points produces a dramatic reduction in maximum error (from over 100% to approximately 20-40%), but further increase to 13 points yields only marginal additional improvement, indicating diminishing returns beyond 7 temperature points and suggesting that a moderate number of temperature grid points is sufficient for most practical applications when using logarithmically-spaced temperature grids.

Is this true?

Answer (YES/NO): NO